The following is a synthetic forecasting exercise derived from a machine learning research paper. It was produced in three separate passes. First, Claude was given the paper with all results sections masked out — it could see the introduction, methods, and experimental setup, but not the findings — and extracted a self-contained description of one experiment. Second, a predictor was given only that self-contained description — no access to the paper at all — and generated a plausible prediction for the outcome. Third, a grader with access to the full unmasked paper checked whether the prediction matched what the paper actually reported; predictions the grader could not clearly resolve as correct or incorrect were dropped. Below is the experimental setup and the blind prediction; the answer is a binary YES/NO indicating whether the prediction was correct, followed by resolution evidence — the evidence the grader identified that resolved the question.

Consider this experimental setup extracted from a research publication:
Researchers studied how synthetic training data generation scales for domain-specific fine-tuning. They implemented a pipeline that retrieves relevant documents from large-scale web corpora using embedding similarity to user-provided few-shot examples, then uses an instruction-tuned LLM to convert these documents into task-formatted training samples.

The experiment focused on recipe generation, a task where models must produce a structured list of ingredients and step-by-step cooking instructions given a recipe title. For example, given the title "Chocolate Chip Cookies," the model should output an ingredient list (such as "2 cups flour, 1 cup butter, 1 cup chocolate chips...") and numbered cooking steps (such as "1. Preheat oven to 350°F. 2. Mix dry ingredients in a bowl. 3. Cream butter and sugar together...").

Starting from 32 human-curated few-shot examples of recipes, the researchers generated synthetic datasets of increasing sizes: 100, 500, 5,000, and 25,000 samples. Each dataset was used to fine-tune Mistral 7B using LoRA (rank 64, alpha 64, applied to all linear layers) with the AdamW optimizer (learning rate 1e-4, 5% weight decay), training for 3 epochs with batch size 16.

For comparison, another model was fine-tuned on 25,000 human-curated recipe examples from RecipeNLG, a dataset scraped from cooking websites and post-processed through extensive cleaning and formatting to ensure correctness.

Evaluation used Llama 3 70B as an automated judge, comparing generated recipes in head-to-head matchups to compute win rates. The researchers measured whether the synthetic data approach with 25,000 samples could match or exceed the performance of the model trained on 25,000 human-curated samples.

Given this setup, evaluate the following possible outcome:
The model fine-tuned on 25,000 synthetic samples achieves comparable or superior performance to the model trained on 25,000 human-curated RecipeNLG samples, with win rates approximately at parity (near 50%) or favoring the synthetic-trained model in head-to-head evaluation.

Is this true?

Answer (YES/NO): YES